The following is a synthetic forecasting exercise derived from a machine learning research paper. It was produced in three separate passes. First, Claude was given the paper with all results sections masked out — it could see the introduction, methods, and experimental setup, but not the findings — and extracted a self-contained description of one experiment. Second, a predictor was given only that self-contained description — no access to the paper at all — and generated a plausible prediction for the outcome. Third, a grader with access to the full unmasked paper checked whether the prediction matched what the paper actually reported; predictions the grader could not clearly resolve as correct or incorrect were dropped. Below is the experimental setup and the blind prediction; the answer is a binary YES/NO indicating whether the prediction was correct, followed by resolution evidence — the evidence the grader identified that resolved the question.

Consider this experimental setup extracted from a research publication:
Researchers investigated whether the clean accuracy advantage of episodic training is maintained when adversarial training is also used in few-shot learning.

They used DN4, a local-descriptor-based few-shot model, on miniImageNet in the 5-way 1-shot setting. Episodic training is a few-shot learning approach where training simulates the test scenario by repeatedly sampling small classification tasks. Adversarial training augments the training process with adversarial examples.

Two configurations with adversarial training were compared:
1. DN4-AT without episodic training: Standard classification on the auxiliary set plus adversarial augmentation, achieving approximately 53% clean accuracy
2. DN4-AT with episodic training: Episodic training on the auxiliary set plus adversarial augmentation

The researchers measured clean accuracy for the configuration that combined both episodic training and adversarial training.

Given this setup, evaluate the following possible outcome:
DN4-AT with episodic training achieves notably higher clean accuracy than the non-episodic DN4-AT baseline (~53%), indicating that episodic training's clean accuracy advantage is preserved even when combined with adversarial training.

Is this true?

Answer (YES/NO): YES